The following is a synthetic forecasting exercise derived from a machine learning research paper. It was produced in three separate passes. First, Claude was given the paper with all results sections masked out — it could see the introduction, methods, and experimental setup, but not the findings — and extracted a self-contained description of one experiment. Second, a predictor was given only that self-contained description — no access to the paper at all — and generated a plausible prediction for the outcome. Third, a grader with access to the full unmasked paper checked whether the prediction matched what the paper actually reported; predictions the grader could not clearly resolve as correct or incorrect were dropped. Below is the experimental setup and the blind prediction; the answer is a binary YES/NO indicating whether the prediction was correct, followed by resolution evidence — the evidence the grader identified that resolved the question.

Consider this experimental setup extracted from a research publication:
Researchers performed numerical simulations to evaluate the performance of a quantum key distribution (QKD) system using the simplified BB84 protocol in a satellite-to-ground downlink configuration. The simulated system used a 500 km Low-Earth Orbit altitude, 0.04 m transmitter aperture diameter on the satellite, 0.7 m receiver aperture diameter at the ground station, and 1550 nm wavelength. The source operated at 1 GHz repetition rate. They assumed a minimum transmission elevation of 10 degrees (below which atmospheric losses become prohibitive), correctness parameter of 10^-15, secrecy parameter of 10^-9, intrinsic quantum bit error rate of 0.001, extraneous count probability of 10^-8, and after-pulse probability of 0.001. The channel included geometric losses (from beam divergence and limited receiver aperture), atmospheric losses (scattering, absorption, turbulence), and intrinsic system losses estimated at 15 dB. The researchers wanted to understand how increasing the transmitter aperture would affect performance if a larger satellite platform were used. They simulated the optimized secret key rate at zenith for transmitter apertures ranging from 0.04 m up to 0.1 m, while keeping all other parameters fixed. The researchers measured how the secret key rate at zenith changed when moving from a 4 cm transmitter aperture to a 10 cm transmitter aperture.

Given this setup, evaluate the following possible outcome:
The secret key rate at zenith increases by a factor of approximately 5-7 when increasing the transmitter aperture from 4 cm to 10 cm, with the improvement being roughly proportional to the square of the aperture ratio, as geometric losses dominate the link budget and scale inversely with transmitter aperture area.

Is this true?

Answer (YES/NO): NO